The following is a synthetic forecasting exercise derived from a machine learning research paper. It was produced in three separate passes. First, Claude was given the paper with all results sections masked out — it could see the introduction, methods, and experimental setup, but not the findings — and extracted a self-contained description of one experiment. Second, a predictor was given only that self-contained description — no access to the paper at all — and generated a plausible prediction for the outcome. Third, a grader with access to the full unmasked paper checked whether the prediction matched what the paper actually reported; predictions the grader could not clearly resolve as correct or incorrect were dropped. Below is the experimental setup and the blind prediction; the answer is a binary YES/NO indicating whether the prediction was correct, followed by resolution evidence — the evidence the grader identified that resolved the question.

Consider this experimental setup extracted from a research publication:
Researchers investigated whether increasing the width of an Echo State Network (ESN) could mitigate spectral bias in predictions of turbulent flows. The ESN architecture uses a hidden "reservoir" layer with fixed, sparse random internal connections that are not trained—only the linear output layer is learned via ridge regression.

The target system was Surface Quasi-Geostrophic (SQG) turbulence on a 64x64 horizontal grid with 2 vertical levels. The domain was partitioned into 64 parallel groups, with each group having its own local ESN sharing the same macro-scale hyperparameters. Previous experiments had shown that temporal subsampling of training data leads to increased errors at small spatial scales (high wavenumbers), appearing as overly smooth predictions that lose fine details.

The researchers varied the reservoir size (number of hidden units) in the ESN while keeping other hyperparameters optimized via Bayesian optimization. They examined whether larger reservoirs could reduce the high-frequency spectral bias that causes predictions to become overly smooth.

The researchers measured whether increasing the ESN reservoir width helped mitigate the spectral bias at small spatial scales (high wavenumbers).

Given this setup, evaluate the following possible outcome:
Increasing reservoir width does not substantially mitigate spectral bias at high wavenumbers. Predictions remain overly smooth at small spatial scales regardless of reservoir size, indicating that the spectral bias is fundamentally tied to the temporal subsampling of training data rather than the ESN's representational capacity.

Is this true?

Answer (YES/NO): NO